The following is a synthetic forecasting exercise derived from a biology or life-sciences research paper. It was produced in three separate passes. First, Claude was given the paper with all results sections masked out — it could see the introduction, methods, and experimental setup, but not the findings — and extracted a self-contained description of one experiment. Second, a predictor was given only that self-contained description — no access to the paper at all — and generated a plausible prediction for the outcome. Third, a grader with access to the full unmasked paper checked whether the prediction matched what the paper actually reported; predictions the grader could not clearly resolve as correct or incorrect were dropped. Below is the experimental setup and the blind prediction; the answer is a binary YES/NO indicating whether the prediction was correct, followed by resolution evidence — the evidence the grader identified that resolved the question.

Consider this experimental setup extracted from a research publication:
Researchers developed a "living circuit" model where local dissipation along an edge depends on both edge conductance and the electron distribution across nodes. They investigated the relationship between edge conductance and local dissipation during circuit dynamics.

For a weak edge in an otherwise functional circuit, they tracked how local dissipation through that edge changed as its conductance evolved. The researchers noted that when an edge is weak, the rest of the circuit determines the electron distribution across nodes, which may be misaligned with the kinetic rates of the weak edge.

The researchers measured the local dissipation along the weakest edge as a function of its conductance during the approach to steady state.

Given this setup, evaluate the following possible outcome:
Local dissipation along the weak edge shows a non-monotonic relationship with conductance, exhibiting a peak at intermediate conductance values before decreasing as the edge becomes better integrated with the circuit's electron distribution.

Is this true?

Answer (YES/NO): YES